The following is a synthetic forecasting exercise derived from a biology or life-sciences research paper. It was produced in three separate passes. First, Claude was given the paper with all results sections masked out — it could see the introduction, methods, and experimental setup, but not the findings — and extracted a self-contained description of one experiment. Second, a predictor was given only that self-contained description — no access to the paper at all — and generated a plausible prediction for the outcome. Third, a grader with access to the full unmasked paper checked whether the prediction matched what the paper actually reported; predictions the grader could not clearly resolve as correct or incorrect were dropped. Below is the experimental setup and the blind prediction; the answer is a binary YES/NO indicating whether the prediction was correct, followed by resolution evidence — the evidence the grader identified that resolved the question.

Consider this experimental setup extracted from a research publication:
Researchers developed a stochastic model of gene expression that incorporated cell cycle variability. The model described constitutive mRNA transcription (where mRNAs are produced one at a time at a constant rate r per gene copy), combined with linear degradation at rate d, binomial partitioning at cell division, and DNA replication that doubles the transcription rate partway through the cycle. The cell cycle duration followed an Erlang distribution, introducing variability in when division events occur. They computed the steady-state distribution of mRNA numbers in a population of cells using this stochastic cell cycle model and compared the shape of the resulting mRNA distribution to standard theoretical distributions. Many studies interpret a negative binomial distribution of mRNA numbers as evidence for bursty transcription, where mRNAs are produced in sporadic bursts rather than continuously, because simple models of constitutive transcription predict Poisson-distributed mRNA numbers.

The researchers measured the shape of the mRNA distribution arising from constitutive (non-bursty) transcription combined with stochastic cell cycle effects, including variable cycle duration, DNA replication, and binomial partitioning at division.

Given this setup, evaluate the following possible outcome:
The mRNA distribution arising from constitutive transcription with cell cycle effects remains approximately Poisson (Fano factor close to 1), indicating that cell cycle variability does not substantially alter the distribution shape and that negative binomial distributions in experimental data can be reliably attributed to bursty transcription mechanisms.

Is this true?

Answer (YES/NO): NO